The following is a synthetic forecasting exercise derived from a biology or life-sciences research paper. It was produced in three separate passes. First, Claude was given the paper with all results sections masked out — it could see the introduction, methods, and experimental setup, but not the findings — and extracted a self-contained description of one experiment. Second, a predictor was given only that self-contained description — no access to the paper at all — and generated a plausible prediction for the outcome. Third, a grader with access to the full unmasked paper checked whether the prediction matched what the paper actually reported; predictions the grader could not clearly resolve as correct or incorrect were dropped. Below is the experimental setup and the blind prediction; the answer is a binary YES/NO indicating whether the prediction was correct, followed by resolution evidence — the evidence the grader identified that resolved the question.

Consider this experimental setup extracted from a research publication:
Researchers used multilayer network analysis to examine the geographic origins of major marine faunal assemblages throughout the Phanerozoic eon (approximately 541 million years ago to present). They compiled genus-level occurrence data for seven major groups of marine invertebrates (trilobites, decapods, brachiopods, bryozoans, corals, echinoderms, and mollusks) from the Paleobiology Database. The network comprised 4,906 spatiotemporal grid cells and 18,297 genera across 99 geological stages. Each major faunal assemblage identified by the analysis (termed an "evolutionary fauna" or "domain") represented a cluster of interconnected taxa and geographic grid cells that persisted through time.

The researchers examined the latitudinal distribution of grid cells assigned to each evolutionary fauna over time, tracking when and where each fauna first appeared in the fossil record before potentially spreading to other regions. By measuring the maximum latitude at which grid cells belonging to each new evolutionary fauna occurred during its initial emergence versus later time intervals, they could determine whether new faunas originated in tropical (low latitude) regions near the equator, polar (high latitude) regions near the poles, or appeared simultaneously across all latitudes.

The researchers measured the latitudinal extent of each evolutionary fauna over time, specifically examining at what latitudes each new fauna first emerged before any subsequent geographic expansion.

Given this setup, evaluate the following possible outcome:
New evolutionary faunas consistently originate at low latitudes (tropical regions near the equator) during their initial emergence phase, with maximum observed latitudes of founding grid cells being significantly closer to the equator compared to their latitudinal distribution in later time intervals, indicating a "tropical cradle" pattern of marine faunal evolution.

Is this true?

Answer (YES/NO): YES